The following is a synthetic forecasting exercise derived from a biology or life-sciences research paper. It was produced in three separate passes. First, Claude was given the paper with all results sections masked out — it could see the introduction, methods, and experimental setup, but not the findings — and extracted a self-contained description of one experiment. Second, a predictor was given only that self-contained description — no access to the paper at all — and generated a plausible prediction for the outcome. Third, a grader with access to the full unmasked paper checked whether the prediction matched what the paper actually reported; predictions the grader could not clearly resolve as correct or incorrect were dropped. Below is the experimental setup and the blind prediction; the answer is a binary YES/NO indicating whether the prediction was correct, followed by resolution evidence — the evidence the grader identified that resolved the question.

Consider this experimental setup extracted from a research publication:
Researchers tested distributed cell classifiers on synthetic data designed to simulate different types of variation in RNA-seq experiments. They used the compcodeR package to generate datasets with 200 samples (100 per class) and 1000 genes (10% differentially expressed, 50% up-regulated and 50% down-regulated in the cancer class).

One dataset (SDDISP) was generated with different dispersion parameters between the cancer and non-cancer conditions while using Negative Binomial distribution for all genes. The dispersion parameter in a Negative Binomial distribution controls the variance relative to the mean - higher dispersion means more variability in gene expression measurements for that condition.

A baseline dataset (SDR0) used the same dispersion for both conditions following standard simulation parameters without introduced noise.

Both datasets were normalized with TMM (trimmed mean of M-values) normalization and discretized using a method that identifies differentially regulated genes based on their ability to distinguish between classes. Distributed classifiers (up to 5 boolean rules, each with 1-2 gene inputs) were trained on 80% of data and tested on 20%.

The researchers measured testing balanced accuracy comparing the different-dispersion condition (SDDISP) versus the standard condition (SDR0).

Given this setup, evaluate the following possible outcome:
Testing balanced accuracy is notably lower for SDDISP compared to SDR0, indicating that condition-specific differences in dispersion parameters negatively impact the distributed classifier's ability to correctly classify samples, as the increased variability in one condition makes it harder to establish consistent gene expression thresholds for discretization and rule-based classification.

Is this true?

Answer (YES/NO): NO